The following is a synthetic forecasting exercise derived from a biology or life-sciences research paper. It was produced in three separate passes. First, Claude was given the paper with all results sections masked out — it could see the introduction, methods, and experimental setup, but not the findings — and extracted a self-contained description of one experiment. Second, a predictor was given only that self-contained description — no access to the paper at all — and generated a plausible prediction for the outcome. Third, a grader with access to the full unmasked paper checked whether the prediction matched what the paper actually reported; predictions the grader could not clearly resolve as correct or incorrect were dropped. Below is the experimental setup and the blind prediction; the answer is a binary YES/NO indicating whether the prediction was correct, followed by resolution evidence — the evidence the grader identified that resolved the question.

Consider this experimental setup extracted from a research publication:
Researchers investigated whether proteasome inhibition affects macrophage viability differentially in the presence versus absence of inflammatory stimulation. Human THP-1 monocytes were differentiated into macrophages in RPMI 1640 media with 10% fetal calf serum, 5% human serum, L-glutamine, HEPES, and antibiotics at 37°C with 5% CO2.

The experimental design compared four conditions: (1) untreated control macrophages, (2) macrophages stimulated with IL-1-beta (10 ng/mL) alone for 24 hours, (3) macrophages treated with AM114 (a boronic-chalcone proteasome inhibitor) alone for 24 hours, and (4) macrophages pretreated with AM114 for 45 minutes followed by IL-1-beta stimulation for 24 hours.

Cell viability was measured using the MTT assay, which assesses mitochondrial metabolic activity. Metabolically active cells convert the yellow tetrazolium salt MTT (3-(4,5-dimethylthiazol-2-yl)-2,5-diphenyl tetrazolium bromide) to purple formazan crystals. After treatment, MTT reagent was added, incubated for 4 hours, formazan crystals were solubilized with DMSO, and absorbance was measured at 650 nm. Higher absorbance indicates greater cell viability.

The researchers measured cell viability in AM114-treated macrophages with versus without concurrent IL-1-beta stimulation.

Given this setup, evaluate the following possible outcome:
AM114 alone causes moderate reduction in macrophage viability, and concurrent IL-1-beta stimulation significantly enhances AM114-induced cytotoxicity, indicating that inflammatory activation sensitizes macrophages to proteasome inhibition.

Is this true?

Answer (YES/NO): YES